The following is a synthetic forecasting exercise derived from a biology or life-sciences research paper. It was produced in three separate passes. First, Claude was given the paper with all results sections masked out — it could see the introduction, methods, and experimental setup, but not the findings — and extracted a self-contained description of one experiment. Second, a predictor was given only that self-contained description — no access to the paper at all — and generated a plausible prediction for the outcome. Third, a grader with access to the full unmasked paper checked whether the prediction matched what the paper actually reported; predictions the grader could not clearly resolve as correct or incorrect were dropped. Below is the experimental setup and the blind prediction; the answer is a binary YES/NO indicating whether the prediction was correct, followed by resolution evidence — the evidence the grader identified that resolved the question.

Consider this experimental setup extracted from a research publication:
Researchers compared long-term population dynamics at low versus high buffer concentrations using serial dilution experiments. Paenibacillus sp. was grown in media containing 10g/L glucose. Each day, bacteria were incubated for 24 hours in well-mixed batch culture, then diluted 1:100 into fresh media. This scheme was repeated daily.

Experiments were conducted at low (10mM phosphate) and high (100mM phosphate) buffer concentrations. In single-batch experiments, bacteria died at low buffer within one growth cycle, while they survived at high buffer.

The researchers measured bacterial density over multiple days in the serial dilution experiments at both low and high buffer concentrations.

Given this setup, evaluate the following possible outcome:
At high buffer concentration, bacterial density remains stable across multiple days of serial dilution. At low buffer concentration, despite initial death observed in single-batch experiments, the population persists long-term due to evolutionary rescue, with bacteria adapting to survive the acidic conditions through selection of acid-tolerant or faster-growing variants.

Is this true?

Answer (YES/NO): NO